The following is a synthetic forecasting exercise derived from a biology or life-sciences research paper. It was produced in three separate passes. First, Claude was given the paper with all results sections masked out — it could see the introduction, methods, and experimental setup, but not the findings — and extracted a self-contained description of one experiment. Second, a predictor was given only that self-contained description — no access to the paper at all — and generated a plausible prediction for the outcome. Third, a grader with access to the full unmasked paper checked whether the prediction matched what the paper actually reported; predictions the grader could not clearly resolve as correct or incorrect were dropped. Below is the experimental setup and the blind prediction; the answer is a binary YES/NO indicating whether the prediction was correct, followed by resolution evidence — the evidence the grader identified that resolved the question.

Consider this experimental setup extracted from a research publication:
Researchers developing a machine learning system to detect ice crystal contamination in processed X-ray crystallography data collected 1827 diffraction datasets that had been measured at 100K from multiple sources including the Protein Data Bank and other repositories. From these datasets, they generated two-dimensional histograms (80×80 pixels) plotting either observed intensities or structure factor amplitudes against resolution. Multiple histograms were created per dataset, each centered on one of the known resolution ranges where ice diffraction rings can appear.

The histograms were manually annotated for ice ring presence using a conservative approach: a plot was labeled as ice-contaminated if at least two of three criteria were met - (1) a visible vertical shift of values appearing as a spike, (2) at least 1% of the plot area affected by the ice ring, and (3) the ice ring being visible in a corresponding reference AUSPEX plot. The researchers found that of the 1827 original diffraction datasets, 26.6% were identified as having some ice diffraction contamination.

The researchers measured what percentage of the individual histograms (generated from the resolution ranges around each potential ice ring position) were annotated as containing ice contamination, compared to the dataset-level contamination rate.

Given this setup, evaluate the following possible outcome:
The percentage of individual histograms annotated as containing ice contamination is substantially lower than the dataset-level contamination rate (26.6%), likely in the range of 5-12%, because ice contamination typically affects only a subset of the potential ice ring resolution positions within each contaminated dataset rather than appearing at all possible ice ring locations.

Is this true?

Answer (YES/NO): YES